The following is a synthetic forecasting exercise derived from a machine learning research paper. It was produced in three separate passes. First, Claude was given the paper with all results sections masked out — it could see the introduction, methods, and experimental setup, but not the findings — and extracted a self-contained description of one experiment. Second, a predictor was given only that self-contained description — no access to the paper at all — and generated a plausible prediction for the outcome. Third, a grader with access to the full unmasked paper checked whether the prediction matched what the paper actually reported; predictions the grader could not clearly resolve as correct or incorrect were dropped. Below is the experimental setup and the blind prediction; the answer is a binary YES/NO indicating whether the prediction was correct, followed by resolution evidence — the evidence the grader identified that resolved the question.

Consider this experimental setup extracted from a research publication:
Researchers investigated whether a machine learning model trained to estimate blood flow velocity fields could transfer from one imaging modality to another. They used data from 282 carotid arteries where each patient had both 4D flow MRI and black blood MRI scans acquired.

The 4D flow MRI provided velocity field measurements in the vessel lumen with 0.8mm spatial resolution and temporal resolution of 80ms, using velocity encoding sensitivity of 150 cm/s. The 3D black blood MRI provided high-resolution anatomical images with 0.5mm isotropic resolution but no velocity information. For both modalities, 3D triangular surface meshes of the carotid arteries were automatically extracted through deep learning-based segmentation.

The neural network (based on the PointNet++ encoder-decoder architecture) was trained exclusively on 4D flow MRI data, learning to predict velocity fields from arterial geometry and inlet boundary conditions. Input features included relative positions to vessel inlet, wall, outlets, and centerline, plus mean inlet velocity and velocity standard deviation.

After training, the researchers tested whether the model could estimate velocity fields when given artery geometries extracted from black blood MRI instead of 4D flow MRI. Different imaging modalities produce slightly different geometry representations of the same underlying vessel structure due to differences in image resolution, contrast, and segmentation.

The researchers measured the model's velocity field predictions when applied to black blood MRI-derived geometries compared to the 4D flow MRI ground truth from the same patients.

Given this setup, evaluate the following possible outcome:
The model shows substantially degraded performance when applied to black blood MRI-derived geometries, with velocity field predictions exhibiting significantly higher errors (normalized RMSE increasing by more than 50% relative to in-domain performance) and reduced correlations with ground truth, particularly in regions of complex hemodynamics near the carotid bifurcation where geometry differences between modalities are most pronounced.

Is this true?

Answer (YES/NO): NO